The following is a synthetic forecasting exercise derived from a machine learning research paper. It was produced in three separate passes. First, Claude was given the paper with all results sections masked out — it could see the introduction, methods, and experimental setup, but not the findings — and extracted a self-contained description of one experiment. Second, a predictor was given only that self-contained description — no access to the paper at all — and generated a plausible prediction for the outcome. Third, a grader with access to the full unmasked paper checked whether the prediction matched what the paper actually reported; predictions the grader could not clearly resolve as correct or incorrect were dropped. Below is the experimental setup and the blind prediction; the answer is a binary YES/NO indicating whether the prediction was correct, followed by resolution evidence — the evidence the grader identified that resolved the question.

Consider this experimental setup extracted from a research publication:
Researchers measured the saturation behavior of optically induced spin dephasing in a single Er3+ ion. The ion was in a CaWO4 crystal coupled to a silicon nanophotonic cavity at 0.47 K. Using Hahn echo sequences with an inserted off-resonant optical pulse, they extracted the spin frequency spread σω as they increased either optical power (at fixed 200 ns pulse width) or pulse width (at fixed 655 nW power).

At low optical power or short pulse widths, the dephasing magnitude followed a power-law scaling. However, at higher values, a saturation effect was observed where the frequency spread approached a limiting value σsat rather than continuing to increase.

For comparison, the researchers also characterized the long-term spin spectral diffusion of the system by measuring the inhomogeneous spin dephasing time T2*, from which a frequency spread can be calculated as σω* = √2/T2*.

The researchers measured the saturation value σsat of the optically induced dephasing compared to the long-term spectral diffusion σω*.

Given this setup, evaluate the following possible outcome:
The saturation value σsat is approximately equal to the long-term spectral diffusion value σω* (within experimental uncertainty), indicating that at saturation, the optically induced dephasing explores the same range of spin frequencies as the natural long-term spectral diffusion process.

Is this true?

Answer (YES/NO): NO